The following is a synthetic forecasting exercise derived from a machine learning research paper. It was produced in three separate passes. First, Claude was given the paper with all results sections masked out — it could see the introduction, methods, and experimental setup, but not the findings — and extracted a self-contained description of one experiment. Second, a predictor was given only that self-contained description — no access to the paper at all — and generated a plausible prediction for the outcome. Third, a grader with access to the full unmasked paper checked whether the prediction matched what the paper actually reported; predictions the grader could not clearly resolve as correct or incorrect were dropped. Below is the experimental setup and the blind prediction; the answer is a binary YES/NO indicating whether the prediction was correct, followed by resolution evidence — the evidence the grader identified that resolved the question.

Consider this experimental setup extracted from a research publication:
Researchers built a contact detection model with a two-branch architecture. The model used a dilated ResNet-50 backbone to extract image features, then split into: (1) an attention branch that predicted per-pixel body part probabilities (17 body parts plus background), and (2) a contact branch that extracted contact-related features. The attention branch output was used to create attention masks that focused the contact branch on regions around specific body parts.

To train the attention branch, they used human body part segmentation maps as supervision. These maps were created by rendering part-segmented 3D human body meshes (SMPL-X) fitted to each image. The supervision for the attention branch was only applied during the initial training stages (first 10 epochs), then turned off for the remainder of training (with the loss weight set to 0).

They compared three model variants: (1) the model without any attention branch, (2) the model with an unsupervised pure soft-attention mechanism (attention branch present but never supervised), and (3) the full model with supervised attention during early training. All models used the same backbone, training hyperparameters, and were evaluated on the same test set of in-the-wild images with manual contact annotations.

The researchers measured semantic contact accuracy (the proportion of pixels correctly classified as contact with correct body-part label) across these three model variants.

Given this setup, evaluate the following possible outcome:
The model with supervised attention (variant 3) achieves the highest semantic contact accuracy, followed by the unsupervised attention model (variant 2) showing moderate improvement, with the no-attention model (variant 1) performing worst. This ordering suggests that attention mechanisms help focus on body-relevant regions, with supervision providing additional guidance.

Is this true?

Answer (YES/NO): YES